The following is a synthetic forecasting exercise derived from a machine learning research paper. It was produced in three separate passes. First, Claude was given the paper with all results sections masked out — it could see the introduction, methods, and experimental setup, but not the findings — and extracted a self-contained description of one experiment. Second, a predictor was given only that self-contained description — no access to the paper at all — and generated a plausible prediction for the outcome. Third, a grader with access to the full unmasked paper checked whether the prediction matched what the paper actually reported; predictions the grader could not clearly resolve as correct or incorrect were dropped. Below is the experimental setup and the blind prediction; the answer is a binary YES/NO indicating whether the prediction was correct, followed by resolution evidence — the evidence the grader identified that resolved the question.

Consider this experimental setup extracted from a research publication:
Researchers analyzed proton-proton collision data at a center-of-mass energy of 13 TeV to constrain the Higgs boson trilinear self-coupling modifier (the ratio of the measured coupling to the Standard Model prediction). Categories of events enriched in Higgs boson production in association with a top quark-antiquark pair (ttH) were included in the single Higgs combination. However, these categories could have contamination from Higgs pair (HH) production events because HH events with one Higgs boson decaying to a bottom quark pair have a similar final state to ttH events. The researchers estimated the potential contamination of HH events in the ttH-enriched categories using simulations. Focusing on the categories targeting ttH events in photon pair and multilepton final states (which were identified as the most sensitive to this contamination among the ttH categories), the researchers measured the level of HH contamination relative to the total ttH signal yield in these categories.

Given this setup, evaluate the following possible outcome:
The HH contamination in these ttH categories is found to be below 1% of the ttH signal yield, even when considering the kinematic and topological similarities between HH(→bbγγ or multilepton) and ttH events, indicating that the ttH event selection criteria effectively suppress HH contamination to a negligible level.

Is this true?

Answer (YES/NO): NO